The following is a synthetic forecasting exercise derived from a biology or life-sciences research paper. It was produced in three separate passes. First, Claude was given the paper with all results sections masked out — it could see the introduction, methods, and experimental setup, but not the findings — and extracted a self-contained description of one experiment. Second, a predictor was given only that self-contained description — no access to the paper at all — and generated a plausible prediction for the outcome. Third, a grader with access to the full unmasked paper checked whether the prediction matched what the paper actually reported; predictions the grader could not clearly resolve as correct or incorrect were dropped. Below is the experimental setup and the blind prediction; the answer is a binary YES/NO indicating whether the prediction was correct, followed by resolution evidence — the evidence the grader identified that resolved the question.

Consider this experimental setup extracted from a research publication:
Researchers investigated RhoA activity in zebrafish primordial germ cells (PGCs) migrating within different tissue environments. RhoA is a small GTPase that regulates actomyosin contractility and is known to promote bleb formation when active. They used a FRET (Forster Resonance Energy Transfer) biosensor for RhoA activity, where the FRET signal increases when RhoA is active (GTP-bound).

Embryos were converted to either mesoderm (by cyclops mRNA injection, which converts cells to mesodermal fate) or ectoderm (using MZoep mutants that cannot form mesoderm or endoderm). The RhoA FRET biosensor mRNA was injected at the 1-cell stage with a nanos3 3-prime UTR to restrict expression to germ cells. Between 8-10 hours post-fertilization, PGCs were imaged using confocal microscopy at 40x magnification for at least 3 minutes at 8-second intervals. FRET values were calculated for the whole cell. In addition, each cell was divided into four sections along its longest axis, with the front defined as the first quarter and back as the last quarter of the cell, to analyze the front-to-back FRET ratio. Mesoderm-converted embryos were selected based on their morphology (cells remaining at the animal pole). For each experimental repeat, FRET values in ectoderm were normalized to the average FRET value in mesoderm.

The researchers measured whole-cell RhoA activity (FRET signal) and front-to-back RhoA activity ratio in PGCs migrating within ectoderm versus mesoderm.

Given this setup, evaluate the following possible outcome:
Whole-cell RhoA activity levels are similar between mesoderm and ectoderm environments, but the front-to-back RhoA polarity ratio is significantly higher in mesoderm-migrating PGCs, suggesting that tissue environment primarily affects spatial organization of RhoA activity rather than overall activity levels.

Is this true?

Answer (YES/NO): NO